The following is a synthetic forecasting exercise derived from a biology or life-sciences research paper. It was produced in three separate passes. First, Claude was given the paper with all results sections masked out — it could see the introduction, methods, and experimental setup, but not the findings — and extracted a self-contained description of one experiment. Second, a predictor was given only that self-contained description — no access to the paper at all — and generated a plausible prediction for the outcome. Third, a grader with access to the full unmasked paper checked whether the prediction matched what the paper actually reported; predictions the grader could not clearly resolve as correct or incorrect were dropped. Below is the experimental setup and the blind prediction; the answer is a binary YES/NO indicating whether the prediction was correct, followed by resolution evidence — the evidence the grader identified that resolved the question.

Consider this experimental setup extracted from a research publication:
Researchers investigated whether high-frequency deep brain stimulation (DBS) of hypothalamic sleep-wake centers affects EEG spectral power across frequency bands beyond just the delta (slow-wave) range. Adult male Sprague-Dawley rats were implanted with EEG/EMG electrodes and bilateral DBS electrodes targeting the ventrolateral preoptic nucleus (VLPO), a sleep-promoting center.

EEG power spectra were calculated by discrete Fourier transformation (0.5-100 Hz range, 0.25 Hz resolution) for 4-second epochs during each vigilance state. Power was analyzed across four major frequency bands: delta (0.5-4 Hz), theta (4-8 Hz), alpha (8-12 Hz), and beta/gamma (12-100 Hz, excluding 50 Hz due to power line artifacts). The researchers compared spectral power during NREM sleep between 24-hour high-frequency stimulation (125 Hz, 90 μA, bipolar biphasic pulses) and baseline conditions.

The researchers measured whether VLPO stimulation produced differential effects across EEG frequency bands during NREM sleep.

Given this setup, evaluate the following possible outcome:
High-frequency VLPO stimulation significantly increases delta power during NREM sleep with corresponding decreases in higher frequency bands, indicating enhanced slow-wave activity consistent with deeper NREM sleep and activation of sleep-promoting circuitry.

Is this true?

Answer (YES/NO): NO